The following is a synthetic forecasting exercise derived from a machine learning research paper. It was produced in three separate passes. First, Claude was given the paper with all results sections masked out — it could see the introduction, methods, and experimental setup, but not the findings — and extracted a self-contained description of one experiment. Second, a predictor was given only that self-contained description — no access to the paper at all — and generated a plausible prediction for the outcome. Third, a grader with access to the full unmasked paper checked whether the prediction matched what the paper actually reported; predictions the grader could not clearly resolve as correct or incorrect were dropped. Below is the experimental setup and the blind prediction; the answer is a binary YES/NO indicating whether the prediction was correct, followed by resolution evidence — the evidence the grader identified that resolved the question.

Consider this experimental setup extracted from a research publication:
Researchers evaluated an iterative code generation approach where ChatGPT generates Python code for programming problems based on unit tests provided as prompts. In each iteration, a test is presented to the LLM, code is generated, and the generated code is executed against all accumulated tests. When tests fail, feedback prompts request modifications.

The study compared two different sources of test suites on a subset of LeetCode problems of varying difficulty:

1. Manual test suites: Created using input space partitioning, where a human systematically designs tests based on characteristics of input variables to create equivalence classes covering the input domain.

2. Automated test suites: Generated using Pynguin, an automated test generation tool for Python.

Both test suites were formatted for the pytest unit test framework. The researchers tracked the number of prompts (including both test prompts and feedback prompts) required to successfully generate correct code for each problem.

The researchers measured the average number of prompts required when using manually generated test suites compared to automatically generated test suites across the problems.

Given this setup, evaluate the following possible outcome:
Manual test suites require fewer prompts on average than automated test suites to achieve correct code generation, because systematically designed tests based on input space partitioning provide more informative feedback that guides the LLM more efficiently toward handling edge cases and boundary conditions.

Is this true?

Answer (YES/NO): YES